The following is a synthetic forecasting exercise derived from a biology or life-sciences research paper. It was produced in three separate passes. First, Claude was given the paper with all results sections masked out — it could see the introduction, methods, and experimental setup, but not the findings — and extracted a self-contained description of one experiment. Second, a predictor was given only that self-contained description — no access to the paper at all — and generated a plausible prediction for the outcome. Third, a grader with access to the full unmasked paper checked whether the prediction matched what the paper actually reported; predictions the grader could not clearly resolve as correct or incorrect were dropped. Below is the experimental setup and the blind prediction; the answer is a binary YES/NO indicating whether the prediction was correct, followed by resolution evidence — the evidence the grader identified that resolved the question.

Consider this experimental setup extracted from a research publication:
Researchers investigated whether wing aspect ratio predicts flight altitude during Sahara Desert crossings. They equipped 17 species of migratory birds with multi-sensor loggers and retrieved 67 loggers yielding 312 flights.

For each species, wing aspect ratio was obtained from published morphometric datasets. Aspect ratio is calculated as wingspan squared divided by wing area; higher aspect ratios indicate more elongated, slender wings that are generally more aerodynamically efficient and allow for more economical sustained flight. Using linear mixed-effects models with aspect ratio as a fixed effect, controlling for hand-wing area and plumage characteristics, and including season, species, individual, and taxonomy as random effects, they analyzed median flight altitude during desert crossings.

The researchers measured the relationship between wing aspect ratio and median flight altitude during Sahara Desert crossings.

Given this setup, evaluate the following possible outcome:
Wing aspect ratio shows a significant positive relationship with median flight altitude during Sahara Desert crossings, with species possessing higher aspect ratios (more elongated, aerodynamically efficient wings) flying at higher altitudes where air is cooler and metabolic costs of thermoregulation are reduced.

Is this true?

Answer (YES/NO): NO